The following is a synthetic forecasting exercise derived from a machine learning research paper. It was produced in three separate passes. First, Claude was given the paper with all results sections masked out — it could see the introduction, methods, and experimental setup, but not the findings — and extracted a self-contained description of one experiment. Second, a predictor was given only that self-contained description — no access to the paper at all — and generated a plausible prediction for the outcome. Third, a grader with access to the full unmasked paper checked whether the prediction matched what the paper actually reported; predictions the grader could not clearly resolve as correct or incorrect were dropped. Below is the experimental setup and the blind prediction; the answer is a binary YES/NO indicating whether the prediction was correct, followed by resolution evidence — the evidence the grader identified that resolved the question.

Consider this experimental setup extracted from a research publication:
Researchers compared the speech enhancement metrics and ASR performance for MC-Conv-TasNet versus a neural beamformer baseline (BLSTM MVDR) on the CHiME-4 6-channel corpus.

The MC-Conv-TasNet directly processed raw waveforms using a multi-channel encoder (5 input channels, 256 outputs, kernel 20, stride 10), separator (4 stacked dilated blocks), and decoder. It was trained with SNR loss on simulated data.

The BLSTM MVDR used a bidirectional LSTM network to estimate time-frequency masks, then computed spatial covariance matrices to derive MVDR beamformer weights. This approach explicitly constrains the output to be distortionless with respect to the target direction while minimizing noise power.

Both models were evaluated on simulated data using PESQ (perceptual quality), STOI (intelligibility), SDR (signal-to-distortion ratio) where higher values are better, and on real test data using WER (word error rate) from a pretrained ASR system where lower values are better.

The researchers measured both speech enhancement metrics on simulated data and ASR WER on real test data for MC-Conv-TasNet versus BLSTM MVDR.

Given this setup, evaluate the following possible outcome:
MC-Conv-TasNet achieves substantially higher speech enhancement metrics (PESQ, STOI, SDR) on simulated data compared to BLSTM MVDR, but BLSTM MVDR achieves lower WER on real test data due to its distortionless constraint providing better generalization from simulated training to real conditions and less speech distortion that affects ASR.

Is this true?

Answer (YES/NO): YES